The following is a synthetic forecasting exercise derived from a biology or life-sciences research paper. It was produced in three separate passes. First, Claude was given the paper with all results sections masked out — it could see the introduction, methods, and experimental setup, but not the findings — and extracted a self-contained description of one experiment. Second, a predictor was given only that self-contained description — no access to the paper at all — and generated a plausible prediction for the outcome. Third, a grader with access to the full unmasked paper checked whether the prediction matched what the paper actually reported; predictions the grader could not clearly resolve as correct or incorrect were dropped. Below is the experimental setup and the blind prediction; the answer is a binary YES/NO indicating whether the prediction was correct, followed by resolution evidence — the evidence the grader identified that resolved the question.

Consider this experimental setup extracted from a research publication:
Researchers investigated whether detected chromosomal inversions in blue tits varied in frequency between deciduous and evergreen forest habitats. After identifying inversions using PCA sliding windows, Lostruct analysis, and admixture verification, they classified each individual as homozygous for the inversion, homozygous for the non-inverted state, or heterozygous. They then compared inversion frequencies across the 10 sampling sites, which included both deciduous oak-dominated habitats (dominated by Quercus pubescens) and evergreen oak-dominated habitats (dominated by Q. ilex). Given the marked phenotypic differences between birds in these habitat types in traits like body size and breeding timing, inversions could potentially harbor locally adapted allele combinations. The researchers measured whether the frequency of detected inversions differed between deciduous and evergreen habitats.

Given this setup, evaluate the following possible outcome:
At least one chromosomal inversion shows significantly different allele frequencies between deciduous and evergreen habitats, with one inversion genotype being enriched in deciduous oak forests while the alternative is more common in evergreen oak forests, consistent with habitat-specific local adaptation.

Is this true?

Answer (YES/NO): NO